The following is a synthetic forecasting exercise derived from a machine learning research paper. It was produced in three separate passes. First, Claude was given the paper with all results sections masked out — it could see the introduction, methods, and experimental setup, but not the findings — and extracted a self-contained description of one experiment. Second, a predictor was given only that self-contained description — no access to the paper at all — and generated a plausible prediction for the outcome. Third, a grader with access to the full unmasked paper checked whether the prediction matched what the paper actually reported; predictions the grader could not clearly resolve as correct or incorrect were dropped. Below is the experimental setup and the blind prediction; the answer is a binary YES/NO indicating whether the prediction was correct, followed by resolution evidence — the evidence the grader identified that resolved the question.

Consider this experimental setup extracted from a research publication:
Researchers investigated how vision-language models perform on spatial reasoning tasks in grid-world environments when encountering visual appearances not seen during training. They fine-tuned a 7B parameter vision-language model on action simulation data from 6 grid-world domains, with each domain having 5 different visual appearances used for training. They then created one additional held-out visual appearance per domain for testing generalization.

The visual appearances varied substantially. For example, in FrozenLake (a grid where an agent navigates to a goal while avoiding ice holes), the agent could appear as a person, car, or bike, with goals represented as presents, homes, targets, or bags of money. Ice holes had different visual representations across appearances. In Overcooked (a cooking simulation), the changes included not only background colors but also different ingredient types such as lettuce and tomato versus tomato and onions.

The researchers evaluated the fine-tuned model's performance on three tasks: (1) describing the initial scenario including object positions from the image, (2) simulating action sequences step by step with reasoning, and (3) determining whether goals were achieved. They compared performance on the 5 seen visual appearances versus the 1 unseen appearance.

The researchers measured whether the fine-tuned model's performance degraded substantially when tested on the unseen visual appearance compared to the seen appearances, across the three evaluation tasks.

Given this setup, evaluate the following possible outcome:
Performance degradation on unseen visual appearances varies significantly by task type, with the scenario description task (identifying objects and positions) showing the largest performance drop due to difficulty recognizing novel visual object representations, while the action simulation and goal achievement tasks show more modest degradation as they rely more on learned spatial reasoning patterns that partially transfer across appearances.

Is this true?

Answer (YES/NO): NO